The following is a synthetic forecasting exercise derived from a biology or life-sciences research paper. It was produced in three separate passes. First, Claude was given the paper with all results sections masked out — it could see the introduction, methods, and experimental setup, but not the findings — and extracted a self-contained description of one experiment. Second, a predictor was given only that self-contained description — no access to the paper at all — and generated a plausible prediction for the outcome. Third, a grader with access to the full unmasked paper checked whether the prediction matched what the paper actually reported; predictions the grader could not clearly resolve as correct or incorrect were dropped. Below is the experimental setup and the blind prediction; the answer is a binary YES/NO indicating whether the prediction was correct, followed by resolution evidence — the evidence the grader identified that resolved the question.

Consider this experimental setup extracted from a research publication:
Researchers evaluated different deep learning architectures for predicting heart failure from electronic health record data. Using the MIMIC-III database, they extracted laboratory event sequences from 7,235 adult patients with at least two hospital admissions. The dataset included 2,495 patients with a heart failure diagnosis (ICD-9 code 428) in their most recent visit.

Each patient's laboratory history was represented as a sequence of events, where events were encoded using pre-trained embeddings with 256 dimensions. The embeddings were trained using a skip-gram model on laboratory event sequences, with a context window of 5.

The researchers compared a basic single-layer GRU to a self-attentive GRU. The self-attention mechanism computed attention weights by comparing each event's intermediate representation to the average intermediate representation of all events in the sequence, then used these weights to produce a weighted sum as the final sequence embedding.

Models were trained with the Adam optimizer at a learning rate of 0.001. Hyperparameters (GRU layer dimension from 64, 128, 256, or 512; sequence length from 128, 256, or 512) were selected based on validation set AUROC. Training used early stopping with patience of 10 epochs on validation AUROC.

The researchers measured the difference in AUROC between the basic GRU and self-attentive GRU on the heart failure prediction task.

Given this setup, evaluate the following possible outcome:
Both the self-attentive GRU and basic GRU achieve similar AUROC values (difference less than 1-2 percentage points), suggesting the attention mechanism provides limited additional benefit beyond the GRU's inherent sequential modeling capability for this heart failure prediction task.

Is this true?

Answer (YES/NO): YES